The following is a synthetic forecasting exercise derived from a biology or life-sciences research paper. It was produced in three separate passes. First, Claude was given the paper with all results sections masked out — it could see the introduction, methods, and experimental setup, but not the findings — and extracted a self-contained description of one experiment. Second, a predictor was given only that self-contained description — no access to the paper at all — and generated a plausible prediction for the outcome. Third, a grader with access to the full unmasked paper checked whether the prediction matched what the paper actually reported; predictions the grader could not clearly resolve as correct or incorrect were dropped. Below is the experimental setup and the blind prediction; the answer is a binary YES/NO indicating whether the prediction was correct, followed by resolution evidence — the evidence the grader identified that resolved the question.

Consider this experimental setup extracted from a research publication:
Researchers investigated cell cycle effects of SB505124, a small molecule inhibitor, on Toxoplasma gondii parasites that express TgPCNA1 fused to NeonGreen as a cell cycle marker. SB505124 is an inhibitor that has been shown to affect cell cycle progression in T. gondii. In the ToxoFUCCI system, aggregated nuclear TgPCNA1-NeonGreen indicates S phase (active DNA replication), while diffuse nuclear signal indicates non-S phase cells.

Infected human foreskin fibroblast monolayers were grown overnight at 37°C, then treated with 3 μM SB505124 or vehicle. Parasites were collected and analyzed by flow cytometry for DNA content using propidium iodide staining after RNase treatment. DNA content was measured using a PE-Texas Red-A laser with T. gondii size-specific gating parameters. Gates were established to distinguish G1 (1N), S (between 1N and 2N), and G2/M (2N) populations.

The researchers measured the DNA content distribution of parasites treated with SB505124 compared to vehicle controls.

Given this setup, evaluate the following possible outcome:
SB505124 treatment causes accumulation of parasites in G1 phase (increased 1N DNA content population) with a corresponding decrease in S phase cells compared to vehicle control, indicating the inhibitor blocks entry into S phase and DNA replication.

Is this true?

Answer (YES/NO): NO